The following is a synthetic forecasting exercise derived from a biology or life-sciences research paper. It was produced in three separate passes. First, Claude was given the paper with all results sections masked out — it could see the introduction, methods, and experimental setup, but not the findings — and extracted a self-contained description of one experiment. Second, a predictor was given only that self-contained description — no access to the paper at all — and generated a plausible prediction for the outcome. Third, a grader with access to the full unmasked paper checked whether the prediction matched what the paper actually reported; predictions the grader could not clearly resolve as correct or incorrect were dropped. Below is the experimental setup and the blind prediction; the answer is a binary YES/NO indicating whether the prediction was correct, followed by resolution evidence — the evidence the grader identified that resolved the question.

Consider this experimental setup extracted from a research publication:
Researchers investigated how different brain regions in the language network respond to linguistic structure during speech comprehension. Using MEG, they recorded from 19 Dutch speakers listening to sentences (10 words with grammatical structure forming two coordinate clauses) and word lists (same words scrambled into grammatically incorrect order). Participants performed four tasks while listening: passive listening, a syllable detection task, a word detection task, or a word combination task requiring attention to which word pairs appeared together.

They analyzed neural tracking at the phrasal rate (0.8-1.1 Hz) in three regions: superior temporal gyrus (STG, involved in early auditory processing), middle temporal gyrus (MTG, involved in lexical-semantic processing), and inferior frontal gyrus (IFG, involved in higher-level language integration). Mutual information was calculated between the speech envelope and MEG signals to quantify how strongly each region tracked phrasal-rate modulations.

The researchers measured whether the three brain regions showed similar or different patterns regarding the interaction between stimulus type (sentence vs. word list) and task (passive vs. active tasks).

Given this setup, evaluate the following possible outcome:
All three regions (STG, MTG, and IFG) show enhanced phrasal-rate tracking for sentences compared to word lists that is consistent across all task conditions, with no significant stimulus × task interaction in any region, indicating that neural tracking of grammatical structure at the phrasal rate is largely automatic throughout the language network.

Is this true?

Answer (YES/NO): NO